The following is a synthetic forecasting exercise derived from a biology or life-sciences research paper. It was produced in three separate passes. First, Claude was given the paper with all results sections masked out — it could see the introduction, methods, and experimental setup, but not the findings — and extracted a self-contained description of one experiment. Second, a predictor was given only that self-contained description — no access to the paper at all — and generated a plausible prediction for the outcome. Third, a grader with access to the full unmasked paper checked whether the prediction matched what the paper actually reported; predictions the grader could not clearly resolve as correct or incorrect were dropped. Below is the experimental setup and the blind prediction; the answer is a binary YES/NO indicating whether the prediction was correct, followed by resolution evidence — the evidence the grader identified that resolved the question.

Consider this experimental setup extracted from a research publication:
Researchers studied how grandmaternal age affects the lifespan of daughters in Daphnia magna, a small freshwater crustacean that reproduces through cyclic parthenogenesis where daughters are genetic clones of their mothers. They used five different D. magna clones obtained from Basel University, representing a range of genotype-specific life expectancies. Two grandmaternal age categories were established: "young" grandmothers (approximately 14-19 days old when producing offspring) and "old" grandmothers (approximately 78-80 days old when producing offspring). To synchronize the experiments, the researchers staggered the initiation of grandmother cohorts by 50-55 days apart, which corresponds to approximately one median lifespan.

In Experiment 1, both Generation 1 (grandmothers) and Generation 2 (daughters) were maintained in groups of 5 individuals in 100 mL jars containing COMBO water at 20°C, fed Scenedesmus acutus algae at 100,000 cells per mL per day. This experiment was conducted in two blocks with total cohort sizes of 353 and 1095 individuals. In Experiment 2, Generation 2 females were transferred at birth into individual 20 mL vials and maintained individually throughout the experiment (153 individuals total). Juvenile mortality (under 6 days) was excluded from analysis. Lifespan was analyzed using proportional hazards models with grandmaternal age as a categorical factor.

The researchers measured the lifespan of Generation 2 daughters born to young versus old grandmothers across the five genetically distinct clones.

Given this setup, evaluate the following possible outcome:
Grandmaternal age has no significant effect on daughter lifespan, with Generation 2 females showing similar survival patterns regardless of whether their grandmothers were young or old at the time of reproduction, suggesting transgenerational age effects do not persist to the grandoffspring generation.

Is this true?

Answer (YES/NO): NO